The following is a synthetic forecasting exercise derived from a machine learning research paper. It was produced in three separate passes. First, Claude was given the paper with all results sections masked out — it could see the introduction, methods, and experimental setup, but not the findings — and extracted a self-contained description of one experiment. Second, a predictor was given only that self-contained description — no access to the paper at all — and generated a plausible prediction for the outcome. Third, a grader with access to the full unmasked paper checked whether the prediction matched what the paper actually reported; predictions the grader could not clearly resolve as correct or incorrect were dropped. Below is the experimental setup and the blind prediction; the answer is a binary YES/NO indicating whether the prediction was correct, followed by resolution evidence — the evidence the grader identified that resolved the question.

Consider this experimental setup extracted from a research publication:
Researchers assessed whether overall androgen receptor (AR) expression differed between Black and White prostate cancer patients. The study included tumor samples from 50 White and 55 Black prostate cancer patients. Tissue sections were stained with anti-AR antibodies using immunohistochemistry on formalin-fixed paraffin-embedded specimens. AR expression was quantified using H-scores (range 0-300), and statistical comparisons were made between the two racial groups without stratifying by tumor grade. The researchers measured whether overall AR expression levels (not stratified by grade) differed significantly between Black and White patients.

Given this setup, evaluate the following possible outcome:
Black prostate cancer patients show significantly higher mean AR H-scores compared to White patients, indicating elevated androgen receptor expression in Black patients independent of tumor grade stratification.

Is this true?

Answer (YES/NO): NO